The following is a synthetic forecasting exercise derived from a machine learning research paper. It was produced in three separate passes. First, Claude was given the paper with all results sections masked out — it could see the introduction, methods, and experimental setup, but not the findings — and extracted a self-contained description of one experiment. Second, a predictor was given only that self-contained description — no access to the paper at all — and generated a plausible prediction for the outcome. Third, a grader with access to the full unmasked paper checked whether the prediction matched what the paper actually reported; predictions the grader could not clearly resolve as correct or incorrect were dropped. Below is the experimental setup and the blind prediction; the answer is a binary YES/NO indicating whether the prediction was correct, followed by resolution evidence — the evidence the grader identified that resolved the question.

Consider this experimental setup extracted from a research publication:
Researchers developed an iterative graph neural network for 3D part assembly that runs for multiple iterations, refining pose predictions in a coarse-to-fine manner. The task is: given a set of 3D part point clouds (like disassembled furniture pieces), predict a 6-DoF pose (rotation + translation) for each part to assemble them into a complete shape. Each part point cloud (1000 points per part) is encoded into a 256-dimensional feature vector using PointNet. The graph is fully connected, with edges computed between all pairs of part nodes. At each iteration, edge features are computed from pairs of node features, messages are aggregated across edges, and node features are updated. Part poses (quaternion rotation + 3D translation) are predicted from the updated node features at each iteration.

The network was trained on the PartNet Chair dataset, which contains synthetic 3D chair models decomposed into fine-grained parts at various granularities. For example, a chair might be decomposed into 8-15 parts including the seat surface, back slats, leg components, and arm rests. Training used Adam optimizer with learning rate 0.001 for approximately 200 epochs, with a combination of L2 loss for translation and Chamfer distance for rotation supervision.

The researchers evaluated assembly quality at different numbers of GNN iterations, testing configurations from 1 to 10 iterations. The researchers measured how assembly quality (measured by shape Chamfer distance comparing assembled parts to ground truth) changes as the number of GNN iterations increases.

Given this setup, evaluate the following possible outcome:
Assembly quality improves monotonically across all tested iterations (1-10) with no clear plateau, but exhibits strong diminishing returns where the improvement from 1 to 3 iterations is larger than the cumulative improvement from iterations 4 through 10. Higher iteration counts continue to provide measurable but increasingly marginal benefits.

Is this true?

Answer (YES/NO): NO